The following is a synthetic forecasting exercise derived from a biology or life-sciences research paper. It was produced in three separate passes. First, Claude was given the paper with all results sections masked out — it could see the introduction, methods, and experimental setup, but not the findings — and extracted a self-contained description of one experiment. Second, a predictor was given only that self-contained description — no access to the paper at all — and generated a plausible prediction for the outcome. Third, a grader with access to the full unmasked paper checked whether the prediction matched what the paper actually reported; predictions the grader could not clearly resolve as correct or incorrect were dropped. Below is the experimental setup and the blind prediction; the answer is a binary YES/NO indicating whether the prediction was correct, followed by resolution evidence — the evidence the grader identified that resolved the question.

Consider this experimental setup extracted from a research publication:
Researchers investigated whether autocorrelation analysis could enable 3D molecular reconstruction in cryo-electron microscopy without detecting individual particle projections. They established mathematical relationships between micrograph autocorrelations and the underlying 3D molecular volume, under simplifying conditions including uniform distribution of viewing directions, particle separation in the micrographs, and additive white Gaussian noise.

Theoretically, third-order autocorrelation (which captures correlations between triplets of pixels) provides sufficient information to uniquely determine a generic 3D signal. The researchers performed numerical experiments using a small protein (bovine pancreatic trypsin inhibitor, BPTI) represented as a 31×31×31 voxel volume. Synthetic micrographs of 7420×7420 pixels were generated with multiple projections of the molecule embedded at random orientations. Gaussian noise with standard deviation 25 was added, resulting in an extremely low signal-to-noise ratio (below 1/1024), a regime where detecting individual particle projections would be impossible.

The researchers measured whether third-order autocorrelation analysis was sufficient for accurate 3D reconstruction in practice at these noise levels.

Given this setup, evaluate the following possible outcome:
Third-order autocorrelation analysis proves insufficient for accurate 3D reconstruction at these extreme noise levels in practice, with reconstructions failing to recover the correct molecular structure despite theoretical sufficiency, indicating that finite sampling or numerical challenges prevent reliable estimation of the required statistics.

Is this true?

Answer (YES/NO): YES